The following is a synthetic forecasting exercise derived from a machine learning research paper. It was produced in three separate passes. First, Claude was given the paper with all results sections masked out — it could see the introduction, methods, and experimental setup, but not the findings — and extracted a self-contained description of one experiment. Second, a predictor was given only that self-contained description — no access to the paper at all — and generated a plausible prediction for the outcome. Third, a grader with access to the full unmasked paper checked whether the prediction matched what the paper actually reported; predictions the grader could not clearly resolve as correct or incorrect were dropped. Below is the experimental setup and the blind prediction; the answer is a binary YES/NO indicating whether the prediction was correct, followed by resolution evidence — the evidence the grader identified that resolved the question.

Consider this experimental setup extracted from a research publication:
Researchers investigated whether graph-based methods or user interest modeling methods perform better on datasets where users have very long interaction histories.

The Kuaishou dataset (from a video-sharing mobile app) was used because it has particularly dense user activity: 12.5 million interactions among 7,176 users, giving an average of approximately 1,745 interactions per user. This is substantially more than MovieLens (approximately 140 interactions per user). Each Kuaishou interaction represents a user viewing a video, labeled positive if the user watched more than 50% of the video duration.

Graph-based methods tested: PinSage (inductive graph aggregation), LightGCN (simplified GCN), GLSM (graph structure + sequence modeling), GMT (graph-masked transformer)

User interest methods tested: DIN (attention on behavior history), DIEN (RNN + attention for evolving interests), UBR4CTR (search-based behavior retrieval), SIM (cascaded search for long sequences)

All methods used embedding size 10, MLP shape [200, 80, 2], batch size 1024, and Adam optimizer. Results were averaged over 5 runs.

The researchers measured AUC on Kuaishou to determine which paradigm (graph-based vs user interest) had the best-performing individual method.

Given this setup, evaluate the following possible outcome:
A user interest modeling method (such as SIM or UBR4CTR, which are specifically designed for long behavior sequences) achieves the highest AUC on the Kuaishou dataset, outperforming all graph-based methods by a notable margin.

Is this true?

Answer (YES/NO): YES